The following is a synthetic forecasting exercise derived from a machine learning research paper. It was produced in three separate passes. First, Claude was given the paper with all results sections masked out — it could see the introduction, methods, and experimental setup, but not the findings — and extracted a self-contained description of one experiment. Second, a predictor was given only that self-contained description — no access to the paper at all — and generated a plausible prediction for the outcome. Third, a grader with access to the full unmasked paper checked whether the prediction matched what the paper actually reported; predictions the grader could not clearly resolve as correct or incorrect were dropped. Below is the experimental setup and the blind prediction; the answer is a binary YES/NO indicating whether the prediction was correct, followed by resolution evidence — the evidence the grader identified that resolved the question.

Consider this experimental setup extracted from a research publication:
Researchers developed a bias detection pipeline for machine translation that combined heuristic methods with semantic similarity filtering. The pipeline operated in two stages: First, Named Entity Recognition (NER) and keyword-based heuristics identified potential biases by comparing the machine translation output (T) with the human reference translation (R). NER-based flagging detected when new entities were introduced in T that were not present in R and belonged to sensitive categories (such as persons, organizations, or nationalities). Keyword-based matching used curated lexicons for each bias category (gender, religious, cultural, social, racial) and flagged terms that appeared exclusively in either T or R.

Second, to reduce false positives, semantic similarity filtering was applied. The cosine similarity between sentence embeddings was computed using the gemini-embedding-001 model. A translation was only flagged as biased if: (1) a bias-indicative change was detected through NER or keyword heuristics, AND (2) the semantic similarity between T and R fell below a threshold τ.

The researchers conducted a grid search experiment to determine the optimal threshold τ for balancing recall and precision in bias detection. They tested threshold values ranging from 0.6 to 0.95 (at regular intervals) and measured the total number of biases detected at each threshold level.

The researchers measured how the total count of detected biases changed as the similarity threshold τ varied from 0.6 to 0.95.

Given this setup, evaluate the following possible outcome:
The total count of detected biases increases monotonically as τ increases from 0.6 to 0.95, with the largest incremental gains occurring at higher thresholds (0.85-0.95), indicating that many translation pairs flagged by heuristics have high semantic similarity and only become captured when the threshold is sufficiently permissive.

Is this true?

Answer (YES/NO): NO